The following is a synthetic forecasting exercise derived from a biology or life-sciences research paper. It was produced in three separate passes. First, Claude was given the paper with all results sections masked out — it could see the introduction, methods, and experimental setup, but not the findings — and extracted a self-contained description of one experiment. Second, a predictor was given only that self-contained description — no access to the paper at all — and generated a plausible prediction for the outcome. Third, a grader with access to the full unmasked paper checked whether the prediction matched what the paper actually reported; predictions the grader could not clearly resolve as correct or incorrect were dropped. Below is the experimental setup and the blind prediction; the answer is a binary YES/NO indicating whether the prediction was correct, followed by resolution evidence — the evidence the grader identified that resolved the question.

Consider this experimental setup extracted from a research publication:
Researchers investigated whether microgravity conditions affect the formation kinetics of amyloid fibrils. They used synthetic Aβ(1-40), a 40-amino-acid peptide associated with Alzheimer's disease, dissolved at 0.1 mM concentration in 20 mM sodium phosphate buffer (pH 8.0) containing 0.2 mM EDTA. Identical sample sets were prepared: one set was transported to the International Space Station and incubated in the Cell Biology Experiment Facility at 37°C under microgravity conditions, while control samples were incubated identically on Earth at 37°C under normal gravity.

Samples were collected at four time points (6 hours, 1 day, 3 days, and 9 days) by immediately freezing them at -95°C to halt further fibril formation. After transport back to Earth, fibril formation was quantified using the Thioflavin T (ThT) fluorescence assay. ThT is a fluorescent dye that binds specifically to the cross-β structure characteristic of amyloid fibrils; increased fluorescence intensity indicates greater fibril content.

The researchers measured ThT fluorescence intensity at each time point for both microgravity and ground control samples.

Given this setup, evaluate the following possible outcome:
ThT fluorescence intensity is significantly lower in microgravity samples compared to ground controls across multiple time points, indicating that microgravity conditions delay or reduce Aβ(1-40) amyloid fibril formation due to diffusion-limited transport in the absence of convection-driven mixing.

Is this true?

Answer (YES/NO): YES